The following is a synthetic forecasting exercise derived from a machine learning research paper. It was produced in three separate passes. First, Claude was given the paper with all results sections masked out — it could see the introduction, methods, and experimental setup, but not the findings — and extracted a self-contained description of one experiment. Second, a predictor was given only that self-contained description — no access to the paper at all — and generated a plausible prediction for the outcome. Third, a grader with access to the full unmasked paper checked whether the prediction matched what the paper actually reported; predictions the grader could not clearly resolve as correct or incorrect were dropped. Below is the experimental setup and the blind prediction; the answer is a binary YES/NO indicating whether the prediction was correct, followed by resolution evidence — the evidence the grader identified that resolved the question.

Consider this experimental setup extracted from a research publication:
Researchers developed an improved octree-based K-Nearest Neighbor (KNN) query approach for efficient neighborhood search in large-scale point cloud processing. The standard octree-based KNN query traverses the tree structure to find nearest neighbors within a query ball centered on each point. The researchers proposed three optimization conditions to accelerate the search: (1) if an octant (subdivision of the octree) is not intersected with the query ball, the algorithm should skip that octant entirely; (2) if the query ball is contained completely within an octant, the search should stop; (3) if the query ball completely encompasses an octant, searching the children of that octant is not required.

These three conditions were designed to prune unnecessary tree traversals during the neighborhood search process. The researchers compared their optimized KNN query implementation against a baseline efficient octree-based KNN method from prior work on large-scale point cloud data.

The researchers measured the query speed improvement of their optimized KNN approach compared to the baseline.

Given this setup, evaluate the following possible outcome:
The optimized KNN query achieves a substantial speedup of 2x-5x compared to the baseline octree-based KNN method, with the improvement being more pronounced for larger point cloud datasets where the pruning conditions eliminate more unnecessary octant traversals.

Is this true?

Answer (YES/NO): NO